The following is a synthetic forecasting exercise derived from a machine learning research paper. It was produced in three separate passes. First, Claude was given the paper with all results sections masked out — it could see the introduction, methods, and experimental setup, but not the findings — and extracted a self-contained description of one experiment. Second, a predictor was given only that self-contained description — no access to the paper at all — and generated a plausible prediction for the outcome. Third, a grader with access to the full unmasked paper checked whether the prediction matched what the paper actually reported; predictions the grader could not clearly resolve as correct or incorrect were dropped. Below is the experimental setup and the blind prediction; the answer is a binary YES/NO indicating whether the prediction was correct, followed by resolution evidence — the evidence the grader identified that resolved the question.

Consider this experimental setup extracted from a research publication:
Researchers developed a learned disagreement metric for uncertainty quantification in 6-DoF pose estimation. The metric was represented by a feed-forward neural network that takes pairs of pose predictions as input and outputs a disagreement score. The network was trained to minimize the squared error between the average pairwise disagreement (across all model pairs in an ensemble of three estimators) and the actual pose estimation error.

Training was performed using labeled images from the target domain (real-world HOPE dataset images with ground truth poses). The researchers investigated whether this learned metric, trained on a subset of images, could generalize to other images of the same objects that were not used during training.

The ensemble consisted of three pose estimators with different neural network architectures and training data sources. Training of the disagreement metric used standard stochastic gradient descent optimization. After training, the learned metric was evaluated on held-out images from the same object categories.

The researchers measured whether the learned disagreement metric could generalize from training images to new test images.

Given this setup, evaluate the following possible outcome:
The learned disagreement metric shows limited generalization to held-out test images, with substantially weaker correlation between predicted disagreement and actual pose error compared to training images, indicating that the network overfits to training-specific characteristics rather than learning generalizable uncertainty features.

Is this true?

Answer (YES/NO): NO